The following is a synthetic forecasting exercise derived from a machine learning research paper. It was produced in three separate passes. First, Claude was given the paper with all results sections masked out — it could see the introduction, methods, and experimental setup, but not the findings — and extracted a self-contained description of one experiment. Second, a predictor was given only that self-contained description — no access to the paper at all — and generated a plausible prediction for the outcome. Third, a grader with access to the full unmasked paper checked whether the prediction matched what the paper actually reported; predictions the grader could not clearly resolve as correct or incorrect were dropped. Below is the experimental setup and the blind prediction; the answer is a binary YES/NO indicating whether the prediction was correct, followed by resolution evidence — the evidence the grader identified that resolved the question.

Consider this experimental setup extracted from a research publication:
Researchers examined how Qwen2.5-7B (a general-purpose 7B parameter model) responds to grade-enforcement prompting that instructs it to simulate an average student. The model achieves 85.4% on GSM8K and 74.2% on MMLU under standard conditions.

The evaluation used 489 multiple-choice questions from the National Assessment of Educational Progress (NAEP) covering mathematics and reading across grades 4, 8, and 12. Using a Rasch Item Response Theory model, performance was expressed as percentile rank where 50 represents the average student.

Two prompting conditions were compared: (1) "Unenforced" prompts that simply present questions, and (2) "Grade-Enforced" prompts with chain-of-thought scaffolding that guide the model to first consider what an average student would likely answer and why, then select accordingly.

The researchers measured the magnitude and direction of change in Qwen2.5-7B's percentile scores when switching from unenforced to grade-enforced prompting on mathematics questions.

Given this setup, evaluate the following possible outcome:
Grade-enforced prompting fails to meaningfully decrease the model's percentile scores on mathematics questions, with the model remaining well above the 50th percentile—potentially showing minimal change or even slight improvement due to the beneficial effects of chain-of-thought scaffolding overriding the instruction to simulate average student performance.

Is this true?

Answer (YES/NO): NO